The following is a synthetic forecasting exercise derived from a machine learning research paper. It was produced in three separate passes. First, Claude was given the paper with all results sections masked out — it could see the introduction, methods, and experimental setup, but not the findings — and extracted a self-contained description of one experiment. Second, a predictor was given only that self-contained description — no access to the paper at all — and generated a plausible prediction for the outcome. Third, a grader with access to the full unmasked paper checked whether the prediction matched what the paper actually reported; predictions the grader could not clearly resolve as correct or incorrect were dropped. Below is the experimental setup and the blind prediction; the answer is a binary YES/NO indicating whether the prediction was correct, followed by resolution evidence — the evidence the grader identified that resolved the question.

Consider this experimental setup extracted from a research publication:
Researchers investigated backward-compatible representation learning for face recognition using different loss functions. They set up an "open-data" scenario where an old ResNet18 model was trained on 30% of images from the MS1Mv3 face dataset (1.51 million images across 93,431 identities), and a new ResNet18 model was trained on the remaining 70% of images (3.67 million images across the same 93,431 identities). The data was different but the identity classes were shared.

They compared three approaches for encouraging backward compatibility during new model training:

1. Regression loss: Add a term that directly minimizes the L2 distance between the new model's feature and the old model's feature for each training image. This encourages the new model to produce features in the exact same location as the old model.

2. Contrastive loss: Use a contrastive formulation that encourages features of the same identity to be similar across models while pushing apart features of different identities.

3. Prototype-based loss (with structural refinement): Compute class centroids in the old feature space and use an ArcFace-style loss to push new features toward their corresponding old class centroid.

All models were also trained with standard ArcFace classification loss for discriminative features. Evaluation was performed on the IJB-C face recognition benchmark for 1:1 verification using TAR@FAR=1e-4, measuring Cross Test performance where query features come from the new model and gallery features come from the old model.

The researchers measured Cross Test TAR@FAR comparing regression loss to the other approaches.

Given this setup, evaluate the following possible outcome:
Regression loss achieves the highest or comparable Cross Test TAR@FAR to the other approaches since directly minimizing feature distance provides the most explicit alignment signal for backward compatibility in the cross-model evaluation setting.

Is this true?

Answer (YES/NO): NO